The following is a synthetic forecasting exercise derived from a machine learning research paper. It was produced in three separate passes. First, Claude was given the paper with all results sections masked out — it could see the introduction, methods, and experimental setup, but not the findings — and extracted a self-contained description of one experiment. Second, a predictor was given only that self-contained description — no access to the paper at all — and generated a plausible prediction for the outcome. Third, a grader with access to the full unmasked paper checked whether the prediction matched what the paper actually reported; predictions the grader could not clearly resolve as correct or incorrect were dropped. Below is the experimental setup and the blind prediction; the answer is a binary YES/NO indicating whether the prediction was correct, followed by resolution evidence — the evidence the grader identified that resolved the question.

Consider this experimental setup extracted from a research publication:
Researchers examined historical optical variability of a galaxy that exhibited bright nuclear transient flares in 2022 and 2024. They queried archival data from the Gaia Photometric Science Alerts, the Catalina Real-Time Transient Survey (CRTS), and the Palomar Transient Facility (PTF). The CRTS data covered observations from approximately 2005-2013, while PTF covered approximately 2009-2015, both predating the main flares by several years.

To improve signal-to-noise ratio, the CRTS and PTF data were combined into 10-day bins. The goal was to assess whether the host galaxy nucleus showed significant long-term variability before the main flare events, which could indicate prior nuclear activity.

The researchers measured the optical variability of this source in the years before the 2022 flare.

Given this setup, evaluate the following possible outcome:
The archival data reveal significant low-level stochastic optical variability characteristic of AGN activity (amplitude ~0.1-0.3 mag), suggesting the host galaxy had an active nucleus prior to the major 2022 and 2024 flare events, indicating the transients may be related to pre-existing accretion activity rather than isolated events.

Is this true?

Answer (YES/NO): NO